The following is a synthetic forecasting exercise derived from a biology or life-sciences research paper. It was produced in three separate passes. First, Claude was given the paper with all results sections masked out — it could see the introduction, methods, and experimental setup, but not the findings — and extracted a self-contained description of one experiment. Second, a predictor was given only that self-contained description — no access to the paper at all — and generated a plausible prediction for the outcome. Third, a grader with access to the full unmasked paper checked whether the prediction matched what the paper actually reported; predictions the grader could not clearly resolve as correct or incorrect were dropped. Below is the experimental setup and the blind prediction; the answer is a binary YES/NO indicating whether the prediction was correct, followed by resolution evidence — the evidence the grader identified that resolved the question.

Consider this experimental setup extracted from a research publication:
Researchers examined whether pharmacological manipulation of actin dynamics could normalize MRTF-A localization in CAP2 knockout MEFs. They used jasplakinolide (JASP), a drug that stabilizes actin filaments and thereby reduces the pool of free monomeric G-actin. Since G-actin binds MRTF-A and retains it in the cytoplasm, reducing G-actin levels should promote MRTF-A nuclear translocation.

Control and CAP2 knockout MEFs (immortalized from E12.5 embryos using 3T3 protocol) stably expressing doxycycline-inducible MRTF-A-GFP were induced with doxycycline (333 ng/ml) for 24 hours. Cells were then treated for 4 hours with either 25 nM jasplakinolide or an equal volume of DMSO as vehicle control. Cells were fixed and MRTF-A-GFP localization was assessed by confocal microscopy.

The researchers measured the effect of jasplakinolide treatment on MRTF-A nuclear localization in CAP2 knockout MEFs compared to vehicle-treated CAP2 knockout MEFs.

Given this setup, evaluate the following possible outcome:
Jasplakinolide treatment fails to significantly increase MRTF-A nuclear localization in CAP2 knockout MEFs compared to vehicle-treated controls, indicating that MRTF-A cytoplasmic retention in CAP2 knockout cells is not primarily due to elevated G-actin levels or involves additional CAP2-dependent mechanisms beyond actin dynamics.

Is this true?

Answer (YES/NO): NO